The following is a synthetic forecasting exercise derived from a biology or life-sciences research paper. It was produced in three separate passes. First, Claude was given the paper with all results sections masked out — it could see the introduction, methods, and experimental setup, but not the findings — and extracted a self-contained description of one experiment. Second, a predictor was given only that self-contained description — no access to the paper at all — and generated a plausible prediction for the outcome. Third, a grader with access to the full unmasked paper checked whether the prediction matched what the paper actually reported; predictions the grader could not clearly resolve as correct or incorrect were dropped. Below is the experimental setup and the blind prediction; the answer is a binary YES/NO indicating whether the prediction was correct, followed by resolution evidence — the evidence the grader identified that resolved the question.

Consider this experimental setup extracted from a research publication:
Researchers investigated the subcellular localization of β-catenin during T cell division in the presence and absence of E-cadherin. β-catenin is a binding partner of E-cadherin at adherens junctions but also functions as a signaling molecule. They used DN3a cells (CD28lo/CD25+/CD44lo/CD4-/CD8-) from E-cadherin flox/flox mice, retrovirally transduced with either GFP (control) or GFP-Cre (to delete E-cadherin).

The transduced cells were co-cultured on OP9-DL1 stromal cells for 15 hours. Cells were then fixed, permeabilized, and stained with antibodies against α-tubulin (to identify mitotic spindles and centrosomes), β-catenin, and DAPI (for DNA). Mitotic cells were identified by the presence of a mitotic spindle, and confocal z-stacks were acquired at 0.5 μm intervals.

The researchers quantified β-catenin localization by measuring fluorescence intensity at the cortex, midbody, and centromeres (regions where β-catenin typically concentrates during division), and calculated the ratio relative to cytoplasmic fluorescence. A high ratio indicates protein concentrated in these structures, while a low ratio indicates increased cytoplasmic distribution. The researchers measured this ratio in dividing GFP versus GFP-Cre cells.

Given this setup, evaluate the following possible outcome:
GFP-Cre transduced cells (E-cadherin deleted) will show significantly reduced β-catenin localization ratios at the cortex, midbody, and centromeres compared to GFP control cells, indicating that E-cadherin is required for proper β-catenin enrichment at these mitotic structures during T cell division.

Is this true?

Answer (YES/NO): YES